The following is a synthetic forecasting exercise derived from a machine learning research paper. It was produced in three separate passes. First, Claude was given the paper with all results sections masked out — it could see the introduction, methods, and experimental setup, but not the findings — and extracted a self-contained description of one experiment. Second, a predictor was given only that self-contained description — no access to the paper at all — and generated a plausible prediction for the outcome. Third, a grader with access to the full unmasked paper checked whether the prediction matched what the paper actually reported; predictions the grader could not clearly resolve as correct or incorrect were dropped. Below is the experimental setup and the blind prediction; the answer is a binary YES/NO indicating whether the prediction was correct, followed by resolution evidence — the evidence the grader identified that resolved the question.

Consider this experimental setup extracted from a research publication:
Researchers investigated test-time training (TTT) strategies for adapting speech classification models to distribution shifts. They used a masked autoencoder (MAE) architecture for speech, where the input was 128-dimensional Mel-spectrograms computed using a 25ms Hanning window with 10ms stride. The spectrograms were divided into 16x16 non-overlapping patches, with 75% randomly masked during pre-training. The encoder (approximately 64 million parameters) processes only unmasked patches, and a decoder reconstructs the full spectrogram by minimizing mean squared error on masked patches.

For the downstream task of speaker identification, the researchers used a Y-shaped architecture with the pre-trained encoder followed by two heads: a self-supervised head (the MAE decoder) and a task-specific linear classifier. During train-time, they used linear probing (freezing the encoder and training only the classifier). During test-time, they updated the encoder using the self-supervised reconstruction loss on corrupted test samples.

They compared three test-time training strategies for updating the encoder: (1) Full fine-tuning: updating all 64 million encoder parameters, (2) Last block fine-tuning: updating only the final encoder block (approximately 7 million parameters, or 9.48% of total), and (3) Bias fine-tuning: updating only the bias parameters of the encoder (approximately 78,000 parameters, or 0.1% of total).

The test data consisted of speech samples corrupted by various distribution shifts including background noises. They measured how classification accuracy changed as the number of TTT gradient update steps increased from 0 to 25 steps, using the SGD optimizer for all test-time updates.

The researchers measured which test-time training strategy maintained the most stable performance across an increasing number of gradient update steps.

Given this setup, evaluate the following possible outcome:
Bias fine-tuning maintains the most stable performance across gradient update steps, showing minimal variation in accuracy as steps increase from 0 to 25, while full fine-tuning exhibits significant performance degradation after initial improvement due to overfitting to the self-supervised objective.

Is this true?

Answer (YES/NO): NO